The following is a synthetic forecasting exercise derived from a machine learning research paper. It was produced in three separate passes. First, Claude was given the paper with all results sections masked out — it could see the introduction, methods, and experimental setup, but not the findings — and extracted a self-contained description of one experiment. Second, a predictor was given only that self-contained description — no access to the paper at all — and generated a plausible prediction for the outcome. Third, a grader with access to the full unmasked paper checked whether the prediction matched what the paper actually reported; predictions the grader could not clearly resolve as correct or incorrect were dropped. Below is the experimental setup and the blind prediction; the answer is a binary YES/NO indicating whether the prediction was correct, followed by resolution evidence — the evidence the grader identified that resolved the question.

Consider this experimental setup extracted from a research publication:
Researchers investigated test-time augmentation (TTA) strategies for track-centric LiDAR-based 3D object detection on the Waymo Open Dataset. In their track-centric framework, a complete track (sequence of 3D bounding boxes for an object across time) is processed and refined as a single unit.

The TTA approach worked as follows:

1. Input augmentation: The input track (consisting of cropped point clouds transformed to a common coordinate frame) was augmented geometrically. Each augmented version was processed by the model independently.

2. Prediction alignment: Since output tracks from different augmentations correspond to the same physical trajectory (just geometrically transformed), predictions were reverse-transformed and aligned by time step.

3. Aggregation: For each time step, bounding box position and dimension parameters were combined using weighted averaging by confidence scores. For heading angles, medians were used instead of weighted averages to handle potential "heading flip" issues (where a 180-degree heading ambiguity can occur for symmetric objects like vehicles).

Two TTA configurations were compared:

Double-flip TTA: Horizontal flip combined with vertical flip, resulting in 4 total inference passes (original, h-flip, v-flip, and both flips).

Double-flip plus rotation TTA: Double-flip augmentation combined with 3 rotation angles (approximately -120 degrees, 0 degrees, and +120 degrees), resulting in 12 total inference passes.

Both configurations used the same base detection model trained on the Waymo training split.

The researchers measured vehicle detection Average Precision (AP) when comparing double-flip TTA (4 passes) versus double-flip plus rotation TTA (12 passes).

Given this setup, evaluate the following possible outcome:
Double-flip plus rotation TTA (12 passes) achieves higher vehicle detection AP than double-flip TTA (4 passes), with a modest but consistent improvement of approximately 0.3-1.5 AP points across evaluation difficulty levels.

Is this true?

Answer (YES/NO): NO